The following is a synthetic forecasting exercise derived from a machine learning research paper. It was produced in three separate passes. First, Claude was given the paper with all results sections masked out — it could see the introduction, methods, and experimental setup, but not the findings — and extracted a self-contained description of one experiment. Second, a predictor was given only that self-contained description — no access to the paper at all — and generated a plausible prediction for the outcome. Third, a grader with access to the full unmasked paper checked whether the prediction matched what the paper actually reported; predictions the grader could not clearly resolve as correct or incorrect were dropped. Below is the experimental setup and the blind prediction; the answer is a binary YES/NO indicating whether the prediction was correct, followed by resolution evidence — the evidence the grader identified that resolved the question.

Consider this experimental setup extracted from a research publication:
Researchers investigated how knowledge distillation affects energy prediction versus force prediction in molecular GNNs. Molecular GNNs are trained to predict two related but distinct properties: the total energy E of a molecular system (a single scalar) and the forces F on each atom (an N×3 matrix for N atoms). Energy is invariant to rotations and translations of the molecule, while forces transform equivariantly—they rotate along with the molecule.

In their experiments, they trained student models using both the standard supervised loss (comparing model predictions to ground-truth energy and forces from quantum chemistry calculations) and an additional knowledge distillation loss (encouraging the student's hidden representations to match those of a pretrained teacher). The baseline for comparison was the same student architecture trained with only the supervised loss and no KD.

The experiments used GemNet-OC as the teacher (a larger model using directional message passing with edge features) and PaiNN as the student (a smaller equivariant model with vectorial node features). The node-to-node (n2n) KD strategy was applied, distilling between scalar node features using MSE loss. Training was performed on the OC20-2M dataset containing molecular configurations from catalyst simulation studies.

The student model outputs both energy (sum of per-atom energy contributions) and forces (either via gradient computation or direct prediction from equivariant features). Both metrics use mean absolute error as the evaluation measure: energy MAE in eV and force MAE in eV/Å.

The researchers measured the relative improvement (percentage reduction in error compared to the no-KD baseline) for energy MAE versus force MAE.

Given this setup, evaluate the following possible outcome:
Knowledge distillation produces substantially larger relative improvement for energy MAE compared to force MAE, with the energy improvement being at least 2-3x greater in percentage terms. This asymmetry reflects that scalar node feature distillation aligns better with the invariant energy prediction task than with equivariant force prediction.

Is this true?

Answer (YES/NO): YES